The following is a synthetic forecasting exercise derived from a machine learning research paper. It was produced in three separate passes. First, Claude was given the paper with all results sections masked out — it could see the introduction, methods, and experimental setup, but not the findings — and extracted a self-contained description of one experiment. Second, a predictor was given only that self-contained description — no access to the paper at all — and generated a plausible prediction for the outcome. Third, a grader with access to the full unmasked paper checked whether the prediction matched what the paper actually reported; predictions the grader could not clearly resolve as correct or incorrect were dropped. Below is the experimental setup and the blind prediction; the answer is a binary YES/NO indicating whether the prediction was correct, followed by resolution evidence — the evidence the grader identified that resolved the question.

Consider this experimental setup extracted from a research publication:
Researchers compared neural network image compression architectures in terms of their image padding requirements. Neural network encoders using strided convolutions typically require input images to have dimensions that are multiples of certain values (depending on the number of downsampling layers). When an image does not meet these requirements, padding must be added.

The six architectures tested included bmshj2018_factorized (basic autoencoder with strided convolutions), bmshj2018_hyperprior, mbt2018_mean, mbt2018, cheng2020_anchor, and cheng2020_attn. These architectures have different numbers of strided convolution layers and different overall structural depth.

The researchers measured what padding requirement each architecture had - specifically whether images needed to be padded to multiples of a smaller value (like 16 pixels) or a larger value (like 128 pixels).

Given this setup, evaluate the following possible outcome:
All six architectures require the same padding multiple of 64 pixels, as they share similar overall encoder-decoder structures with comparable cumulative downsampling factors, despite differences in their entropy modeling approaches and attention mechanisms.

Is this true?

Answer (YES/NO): NO